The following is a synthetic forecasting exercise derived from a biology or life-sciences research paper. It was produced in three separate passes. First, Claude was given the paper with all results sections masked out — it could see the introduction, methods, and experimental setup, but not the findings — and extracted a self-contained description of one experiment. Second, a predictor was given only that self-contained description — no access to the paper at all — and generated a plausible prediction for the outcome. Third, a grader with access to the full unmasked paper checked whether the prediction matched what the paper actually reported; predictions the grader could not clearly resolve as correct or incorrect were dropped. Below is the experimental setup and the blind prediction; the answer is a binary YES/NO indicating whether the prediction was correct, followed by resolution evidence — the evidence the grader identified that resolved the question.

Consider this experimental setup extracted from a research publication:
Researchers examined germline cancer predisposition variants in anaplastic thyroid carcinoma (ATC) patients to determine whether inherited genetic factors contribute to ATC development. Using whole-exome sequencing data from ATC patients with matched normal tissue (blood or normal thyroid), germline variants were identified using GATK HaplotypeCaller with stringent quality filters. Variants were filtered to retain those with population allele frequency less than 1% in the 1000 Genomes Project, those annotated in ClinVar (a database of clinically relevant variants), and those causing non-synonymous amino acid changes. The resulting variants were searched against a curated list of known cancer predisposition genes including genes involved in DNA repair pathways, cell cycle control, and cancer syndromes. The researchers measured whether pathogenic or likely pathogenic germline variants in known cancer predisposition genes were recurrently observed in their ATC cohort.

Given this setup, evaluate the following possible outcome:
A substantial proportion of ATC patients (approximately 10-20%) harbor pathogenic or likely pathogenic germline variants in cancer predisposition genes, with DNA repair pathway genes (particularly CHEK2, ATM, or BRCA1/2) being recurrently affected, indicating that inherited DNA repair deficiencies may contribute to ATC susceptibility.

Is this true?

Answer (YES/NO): NO